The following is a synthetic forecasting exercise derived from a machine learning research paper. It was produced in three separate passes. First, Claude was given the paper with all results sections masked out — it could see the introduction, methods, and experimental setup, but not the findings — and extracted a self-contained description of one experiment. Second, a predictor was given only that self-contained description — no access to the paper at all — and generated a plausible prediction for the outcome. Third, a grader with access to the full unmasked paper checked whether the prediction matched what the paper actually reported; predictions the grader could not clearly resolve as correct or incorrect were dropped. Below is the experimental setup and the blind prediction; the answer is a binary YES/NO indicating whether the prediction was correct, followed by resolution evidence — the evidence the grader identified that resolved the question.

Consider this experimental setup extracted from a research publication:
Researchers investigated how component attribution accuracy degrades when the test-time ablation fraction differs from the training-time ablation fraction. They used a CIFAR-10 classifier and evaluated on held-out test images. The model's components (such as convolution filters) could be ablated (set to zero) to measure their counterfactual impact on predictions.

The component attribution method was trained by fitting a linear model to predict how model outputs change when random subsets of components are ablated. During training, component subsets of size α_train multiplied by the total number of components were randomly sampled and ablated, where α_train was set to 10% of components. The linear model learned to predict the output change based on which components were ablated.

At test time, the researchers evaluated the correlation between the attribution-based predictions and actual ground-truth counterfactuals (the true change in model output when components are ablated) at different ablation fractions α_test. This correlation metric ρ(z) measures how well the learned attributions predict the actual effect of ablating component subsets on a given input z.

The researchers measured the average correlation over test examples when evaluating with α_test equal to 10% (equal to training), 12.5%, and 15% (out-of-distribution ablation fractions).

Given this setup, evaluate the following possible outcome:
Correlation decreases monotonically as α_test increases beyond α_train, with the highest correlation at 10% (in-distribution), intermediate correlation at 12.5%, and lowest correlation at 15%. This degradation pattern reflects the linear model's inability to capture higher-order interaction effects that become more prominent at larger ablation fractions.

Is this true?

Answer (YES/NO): YES